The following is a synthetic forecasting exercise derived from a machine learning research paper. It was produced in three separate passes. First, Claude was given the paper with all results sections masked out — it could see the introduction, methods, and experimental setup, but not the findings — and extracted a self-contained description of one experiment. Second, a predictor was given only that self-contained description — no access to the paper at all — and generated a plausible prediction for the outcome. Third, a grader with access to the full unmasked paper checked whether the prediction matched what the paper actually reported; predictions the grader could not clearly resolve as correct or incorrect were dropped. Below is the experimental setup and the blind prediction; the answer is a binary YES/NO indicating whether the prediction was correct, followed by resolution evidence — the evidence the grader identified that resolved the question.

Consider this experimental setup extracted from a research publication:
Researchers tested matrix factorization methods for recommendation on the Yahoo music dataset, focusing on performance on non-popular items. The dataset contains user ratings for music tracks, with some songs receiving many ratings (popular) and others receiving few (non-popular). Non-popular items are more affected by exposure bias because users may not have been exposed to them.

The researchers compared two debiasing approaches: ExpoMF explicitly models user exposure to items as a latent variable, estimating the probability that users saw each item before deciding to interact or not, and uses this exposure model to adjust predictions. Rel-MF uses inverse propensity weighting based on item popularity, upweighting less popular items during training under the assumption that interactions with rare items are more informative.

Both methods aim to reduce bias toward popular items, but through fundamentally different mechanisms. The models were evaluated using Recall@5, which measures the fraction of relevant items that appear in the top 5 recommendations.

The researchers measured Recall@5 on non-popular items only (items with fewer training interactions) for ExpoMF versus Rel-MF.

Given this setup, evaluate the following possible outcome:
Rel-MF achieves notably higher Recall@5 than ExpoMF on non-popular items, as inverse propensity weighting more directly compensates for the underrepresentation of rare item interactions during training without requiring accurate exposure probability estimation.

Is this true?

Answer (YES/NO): YES